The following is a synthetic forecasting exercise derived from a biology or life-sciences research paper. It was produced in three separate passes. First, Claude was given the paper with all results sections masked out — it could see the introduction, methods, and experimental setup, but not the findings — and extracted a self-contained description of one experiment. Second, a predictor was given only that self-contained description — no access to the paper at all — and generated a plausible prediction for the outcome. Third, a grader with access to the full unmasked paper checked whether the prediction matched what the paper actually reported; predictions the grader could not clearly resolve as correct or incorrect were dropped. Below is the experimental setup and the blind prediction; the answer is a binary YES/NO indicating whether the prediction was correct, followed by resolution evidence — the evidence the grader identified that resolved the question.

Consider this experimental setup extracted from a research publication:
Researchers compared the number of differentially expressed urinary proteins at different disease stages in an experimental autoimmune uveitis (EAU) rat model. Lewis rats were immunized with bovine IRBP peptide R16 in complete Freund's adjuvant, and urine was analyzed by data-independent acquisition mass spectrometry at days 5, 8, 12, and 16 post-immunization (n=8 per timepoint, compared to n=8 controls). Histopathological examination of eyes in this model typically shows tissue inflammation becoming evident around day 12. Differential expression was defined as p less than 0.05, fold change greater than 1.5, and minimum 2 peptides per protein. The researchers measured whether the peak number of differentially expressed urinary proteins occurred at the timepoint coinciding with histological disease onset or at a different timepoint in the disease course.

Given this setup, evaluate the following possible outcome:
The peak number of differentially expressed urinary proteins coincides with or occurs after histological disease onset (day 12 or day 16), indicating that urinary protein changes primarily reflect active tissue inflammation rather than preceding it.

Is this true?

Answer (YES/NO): YES